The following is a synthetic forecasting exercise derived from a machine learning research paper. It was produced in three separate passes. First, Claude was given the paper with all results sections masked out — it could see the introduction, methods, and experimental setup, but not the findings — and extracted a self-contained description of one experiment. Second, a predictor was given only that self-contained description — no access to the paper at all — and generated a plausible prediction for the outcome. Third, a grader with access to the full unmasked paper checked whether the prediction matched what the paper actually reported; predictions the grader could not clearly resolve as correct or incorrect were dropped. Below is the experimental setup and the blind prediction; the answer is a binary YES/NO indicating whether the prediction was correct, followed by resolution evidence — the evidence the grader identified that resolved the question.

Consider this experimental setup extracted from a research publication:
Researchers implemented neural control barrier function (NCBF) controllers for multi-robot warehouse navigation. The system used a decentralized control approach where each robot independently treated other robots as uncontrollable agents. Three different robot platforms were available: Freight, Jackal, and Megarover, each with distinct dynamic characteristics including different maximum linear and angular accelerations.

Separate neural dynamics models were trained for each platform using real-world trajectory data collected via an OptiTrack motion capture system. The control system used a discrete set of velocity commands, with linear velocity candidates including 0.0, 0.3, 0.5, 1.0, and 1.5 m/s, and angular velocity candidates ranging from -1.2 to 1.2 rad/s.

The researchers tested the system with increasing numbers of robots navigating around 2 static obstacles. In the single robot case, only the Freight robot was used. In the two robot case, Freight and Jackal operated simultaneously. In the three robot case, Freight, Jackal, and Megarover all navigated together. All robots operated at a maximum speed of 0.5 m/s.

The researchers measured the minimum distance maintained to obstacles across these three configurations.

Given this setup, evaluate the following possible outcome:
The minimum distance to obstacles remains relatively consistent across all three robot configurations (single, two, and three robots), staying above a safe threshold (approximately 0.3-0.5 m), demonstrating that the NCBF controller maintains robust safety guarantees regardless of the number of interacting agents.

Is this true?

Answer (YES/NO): NO